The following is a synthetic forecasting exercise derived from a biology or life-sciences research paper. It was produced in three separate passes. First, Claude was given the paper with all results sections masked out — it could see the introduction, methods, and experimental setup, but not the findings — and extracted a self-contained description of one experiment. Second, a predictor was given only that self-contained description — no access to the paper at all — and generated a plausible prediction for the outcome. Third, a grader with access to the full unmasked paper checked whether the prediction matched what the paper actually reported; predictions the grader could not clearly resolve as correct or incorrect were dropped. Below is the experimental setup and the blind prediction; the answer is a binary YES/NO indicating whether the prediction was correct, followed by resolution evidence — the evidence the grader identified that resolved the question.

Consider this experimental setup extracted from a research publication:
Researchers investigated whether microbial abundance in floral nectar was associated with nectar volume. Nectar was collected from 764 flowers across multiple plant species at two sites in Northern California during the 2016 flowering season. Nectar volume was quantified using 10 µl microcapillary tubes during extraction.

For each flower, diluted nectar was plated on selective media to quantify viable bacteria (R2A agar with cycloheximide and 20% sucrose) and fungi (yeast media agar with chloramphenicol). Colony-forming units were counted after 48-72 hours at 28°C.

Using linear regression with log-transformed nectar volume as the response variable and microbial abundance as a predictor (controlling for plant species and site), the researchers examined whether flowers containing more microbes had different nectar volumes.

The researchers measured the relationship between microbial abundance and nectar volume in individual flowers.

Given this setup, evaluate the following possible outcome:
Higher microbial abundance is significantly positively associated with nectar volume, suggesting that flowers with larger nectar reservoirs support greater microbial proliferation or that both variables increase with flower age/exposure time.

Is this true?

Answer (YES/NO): YES